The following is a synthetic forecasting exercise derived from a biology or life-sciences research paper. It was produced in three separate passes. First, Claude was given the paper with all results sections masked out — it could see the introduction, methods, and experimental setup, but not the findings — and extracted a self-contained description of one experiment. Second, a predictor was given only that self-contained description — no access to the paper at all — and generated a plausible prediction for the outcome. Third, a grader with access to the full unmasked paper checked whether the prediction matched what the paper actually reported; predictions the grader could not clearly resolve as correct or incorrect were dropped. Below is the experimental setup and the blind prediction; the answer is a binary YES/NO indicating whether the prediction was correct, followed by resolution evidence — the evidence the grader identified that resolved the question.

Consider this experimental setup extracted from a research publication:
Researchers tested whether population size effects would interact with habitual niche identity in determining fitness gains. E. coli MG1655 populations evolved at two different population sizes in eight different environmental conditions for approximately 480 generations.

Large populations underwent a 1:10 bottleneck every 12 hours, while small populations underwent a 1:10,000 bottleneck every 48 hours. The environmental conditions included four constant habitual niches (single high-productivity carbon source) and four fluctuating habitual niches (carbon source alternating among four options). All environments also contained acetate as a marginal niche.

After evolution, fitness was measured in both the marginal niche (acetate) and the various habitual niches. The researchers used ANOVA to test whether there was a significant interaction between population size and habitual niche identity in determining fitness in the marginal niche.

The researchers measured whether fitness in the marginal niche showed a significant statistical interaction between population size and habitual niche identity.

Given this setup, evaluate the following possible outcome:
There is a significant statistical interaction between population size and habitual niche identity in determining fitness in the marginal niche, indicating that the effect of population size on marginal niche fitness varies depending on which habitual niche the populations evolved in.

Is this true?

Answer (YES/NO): NO